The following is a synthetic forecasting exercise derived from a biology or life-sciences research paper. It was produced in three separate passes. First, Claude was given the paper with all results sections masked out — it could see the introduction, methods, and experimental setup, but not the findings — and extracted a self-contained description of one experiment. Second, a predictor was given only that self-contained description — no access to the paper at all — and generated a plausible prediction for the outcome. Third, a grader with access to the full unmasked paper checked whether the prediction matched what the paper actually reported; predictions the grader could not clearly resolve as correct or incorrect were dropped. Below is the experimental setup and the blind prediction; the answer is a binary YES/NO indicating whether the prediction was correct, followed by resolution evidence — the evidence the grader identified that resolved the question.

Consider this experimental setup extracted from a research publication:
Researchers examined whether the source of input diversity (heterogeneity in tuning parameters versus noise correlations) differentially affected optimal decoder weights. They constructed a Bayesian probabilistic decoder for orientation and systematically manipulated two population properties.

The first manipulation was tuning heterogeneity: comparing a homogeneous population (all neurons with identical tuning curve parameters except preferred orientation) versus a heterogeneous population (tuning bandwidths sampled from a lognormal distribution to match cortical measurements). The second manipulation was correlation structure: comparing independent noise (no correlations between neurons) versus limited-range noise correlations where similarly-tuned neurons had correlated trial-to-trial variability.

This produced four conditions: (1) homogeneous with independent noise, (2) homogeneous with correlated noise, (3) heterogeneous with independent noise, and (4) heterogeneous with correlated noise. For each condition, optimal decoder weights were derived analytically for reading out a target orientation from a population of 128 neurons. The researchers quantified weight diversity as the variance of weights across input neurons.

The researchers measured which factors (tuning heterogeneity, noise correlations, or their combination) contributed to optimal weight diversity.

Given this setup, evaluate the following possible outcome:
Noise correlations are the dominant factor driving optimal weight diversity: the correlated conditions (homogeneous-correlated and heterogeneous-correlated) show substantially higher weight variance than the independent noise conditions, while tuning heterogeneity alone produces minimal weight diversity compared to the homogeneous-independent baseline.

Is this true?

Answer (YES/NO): NO